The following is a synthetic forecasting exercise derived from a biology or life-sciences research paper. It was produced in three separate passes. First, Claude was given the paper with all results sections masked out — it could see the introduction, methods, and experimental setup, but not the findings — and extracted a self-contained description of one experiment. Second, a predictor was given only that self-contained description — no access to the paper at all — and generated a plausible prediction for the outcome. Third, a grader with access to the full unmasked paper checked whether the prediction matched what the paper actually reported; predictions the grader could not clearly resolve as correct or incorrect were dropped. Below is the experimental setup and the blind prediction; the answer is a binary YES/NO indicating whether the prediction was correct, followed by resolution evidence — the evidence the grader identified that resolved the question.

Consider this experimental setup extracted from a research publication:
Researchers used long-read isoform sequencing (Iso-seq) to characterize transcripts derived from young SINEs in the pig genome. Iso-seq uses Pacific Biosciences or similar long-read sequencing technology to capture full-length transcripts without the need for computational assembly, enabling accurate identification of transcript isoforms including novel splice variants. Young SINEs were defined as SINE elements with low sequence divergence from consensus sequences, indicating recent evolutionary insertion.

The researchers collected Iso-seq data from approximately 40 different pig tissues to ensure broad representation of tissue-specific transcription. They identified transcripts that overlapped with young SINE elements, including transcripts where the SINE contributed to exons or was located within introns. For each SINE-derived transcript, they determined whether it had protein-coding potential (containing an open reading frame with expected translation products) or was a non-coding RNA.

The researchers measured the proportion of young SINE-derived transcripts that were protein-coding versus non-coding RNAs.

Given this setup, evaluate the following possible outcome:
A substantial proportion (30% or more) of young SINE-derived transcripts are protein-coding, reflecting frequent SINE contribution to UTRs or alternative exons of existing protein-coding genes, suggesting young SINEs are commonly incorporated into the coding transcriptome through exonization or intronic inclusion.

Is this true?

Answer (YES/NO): NO